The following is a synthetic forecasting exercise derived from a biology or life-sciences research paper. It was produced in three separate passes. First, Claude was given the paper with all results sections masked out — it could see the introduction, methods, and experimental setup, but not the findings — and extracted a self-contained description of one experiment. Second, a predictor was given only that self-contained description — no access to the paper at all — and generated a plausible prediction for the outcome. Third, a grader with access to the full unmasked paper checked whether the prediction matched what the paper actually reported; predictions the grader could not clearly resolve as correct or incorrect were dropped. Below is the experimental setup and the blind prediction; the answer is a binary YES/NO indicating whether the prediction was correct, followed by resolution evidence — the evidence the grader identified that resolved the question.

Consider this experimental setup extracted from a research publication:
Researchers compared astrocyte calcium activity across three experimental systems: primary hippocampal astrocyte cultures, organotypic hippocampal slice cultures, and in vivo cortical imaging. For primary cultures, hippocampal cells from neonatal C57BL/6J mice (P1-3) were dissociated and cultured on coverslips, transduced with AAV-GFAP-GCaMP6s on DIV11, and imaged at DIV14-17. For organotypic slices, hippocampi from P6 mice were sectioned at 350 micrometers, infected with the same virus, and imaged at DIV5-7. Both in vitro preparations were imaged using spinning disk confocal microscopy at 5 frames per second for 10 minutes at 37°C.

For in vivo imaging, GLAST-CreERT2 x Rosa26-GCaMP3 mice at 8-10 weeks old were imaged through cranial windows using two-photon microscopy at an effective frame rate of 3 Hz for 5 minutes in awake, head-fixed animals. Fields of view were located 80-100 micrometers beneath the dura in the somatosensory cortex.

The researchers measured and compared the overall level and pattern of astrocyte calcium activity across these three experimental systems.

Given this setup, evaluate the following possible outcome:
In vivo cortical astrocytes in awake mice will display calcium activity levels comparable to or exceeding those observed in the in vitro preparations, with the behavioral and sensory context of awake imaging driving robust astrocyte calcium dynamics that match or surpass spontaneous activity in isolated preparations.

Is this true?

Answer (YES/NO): YES